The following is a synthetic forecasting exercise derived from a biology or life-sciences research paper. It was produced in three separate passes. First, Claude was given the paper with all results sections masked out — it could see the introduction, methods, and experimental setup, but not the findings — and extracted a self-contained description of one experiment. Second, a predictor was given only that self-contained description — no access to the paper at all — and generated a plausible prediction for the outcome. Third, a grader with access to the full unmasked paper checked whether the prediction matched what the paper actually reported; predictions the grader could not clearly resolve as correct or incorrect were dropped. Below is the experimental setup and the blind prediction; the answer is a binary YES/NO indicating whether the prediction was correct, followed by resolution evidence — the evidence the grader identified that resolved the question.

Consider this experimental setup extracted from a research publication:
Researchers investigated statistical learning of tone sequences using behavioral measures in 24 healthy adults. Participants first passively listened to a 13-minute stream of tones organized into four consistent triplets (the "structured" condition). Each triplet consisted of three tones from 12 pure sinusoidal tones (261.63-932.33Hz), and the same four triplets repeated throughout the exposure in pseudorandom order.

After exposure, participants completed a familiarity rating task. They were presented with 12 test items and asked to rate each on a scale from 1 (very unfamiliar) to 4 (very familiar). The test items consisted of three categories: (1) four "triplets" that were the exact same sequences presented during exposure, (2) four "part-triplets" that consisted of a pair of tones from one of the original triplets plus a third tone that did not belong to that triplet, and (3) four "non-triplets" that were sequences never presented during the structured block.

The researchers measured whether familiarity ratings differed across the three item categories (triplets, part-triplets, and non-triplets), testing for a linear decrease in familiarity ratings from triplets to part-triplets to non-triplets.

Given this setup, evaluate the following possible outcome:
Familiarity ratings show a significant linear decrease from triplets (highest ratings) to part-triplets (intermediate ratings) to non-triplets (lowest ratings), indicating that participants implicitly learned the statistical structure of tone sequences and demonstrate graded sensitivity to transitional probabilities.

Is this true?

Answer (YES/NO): YES